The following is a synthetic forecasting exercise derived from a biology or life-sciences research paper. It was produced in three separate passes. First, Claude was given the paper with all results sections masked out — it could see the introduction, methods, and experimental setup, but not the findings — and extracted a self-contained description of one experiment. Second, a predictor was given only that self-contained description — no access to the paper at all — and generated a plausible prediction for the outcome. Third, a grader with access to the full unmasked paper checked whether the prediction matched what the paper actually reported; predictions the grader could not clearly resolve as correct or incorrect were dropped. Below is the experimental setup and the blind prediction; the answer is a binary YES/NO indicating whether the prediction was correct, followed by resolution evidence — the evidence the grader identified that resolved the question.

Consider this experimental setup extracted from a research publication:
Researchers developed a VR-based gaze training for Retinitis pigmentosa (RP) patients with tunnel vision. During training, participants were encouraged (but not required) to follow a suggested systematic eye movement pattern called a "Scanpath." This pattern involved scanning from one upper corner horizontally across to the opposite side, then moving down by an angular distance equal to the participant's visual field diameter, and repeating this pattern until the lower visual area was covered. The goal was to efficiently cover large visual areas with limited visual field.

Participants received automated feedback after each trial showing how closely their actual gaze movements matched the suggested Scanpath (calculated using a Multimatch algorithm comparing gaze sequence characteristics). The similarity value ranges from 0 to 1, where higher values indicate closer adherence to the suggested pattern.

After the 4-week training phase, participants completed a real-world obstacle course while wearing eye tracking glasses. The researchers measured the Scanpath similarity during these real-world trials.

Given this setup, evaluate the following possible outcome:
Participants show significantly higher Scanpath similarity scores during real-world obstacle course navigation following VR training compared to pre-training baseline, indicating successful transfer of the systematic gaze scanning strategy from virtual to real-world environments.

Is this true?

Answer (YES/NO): NO